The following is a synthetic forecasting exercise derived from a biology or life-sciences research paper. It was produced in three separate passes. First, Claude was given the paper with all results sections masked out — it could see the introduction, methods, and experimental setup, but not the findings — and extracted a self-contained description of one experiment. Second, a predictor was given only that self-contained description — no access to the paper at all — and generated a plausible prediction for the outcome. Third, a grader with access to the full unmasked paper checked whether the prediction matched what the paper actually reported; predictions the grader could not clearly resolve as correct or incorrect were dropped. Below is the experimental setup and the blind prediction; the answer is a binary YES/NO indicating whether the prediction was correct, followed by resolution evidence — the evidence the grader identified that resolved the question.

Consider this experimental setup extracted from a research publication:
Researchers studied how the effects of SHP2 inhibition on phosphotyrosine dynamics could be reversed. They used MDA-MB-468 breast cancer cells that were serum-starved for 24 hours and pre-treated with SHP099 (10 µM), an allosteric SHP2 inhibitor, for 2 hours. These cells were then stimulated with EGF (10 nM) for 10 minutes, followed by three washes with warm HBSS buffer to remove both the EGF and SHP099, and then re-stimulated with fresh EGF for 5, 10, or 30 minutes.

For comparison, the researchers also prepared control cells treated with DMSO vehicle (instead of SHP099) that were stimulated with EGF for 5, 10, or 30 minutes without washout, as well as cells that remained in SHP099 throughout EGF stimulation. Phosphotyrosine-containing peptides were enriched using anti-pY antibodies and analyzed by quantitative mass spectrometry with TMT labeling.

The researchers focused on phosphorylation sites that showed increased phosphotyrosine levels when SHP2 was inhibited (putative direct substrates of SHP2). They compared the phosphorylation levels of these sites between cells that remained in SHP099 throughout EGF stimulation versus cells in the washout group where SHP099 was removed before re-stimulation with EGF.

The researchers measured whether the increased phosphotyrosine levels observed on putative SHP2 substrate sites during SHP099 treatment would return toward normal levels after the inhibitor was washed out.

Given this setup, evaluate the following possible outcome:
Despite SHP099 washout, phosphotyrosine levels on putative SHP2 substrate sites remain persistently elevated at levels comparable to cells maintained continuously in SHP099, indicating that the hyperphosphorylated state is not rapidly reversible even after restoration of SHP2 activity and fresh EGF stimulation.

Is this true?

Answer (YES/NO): NO